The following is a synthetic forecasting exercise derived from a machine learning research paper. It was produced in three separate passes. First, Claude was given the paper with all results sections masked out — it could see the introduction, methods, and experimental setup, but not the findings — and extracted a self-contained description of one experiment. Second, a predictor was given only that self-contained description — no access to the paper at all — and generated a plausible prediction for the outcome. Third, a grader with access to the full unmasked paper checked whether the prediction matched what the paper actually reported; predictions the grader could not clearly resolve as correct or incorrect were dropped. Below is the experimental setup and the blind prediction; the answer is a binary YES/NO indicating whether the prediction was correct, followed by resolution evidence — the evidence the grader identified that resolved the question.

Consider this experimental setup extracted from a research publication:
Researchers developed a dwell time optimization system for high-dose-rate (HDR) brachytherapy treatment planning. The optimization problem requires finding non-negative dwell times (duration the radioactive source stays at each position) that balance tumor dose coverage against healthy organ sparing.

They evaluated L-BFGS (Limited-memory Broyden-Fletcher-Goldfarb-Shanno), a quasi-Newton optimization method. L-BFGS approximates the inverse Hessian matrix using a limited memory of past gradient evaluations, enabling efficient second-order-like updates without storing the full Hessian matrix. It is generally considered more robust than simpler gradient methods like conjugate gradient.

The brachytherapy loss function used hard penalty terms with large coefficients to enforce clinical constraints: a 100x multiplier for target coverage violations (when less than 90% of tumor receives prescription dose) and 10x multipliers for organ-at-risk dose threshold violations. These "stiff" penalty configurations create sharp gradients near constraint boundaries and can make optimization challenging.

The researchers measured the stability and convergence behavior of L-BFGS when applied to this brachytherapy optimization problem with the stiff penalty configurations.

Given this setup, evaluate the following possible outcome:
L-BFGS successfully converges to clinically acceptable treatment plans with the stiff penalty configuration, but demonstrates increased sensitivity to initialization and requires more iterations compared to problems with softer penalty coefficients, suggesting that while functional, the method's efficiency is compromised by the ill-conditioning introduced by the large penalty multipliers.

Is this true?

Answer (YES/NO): NO